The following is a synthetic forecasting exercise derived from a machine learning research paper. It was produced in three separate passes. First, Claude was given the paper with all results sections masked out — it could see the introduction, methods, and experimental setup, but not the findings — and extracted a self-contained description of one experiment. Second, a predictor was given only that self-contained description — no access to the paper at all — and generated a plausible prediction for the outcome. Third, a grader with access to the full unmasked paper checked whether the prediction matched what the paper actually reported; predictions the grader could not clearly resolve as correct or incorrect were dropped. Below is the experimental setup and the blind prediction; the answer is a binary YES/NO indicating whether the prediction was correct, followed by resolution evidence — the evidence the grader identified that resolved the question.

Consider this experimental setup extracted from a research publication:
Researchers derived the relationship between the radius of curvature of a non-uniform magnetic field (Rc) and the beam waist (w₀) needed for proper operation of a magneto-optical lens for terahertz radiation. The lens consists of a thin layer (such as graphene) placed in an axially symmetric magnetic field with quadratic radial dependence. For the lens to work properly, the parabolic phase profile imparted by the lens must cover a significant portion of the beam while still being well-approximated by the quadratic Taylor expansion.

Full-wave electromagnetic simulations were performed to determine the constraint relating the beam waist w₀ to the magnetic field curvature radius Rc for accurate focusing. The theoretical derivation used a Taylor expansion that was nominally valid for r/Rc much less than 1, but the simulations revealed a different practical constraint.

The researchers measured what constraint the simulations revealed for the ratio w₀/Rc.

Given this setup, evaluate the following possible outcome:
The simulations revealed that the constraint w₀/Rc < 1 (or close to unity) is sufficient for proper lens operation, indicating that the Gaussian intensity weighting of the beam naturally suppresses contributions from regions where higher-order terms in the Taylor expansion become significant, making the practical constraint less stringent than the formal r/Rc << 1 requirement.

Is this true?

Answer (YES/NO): NO